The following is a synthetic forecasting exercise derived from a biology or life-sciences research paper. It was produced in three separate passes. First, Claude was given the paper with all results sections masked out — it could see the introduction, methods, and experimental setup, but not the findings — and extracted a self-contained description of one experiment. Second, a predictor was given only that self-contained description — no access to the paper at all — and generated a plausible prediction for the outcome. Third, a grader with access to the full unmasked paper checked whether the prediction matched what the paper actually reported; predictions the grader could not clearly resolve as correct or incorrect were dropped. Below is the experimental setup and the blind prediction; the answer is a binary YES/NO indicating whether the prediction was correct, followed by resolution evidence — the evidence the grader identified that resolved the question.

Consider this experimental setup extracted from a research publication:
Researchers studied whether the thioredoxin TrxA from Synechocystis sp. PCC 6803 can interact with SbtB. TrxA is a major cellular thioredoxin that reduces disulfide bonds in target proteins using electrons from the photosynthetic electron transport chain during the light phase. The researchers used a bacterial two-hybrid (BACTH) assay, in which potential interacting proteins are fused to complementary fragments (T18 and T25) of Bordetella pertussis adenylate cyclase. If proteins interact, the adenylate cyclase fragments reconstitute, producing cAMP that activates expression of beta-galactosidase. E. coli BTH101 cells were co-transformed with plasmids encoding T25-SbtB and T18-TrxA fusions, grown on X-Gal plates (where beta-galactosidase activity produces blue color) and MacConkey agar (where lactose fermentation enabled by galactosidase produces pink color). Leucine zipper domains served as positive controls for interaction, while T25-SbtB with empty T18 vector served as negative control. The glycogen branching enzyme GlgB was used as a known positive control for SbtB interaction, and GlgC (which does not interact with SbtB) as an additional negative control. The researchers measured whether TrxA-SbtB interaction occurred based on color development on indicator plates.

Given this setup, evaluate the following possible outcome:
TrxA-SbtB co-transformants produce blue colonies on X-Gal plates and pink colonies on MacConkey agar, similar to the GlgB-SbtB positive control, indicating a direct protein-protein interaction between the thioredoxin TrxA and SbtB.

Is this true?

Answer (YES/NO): YES